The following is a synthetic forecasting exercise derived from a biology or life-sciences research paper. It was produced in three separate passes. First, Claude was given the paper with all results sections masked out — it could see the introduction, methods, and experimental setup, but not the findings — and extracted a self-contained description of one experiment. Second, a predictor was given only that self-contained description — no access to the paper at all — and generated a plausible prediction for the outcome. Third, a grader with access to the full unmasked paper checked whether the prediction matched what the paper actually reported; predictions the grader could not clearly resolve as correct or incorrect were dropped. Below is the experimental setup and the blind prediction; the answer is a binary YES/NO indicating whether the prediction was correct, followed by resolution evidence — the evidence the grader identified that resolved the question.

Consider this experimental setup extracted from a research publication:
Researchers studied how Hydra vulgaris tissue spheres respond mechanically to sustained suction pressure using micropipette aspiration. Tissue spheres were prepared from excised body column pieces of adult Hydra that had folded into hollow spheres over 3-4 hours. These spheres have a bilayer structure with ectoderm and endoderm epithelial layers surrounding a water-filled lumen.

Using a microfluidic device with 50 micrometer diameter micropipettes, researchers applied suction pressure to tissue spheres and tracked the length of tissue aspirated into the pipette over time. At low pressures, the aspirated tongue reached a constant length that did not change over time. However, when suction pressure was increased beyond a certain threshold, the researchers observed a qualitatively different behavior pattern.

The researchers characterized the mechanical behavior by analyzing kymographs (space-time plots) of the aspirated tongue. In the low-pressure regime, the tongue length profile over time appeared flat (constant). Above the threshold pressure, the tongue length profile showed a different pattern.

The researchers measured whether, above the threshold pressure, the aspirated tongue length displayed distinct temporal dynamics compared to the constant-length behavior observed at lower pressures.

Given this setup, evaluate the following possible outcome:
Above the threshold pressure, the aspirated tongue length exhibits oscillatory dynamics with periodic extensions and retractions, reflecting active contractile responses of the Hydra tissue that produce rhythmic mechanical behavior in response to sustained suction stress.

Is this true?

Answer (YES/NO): NO